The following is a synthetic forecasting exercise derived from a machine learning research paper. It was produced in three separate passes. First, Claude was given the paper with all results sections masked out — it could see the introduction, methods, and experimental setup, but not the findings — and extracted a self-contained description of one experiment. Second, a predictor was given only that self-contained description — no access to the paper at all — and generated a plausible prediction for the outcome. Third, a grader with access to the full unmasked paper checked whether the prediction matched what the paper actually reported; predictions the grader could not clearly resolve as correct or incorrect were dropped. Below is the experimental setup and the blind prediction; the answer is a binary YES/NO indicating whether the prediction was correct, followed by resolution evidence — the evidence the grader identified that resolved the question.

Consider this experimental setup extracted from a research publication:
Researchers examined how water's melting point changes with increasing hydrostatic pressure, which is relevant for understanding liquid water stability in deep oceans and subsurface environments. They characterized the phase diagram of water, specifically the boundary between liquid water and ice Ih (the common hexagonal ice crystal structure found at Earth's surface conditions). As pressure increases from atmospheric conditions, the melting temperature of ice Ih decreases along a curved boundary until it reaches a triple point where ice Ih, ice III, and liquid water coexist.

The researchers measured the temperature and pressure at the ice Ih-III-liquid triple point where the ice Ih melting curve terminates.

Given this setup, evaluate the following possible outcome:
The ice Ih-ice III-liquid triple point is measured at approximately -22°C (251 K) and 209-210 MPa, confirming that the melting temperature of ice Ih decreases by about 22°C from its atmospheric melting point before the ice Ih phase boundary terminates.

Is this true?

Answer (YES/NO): YES